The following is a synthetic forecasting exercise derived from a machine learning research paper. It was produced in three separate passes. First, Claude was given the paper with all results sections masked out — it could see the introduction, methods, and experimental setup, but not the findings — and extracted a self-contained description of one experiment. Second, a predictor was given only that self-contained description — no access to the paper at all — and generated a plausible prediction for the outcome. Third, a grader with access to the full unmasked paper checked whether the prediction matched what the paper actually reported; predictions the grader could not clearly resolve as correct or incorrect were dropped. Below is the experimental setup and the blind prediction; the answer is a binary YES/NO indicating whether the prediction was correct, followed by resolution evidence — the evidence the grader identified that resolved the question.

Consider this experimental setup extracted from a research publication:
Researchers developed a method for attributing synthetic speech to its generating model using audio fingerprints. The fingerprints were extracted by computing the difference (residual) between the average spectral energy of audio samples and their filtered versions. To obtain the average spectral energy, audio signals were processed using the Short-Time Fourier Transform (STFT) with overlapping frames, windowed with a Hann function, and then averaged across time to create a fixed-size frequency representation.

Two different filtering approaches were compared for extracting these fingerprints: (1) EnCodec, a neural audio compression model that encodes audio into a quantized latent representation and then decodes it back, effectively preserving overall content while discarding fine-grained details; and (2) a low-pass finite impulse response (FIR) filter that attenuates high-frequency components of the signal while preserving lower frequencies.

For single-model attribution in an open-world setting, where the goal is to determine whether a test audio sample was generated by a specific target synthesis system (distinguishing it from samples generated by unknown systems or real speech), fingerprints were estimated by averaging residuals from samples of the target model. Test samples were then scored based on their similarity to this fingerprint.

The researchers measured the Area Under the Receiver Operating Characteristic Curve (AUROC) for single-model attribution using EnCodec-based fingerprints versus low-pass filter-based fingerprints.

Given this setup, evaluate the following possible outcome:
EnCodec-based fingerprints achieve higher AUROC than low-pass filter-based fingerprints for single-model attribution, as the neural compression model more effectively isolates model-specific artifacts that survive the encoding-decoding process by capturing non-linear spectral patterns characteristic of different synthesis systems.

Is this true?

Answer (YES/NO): NO